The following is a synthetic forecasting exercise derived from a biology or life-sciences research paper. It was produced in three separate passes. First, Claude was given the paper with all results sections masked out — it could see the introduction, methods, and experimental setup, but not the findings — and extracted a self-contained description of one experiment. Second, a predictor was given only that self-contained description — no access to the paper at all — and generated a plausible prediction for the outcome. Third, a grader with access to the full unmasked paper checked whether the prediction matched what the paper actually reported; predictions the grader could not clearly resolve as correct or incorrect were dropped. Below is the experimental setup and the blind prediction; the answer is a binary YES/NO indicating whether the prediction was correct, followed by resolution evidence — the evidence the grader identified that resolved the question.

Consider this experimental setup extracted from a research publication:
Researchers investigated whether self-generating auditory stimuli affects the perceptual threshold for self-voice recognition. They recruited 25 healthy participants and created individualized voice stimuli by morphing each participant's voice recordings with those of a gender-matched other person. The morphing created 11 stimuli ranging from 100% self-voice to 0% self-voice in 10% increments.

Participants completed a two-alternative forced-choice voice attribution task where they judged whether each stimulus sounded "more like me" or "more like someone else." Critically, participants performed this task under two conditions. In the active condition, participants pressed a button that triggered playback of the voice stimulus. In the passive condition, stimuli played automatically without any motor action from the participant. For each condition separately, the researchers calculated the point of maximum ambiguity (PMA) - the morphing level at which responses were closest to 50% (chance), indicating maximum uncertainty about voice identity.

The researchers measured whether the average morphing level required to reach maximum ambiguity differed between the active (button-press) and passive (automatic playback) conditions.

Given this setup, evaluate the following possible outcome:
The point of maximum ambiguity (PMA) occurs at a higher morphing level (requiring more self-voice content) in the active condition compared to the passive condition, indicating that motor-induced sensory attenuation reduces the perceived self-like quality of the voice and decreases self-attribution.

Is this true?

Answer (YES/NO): NO